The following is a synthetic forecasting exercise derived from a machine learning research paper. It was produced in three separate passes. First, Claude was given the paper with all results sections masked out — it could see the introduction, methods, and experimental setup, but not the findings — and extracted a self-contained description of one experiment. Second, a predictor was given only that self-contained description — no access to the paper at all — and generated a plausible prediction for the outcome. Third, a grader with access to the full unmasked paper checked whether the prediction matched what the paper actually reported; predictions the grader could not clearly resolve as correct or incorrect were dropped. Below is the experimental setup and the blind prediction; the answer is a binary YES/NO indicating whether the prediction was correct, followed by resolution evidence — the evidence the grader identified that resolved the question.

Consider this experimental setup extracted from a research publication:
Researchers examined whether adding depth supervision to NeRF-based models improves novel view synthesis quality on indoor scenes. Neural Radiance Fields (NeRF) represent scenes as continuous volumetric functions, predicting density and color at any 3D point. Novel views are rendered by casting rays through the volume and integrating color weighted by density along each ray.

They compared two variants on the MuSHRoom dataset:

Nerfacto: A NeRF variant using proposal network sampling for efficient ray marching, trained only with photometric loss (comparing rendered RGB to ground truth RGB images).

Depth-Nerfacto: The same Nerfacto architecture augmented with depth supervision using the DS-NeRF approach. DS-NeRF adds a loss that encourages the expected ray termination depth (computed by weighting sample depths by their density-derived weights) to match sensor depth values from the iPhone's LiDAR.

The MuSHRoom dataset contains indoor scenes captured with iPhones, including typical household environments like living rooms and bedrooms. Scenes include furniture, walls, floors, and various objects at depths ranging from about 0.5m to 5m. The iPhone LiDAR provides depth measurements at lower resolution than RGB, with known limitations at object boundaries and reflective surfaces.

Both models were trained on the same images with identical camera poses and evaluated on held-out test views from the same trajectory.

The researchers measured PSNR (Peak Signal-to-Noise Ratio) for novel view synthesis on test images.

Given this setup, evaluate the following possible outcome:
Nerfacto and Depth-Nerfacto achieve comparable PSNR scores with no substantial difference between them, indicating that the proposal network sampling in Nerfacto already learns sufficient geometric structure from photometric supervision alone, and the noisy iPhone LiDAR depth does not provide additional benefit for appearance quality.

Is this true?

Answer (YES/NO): YES